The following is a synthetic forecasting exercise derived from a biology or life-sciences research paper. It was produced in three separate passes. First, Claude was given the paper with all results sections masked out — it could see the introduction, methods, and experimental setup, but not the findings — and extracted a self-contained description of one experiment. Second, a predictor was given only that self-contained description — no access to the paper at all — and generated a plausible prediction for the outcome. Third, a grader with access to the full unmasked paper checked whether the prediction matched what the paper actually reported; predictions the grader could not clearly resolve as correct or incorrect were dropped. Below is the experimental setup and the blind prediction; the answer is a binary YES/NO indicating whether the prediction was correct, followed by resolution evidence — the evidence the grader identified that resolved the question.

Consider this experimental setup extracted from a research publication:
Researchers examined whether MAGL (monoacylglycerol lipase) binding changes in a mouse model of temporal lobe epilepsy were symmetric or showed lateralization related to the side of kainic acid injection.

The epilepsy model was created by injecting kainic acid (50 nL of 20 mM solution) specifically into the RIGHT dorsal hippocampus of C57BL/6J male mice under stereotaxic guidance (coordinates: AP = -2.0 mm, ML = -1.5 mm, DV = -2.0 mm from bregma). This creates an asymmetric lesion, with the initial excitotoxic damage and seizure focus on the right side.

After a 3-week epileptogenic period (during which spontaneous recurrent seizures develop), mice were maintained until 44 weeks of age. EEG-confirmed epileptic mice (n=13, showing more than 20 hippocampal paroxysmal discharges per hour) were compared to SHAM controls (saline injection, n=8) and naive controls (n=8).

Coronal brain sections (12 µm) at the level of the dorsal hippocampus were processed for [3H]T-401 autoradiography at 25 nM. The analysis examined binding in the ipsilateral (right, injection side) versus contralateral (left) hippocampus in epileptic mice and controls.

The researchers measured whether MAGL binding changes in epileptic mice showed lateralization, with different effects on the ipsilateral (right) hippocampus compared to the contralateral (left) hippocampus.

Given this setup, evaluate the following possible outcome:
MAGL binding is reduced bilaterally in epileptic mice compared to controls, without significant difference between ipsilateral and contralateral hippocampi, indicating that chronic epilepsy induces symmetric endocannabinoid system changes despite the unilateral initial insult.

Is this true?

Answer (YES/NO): NO